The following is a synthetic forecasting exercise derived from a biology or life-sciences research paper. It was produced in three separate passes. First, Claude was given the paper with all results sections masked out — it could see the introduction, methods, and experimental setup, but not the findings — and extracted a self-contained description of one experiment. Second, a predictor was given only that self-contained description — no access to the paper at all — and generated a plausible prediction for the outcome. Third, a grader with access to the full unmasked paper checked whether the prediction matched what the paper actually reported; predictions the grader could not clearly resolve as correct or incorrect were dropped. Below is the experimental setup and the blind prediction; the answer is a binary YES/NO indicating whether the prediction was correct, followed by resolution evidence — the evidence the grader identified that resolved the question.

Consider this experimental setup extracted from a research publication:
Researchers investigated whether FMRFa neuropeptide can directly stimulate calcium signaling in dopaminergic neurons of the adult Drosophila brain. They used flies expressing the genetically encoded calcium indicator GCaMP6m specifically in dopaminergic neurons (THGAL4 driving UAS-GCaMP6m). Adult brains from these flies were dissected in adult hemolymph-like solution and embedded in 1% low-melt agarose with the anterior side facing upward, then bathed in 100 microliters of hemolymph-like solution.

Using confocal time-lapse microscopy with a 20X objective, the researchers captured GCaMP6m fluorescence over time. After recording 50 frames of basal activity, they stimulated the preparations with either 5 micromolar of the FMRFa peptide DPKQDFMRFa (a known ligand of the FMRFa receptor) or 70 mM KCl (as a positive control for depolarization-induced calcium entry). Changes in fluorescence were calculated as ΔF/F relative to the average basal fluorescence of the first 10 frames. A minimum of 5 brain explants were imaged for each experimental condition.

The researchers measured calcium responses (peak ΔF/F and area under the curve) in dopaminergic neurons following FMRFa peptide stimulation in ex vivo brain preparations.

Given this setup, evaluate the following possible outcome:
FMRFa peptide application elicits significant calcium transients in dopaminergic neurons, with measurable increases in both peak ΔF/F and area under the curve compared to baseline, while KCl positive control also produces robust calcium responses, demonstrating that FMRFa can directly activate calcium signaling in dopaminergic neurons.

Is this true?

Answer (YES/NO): YES